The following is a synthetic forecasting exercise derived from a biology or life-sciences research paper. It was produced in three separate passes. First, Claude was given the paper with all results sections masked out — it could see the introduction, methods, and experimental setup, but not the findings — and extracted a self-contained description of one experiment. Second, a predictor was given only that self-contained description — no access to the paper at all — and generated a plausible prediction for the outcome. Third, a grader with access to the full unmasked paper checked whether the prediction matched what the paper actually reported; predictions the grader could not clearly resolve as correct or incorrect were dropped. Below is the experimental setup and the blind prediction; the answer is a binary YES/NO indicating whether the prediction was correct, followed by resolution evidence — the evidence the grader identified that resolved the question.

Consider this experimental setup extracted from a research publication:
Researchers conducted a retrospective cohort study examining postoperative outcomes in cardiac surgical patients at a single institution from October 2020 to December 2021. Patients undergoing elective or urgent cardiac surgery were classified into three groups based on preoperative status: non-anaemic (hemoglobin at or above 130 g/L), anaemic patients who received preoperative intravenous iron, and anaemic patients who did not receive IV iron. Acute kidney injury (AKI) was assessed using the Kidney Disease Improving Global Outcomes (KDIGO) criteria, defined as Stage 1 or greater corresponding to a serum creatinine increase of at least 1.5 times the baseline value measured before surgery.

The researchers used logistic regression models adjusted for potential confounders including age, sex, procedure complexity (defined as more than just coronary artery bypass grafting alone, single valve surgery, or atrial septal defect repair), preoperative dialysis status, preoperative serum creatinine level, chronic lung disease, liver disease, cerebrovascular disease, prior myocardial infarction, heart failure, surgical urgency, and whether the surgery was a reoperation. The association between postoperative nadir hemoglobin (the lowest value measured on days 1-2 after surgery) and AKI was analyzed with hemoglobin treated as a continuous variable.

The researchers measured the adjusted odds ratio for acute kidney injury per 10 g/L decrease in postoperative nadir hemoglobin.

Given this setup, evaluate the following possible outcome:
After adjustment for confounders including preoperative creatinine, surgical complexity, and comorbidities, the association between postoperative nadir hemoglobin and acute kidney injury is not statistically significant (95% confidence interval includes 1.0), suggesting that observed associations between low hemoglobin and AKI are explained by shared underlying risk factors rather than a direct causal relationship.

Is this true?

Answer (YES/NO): NO